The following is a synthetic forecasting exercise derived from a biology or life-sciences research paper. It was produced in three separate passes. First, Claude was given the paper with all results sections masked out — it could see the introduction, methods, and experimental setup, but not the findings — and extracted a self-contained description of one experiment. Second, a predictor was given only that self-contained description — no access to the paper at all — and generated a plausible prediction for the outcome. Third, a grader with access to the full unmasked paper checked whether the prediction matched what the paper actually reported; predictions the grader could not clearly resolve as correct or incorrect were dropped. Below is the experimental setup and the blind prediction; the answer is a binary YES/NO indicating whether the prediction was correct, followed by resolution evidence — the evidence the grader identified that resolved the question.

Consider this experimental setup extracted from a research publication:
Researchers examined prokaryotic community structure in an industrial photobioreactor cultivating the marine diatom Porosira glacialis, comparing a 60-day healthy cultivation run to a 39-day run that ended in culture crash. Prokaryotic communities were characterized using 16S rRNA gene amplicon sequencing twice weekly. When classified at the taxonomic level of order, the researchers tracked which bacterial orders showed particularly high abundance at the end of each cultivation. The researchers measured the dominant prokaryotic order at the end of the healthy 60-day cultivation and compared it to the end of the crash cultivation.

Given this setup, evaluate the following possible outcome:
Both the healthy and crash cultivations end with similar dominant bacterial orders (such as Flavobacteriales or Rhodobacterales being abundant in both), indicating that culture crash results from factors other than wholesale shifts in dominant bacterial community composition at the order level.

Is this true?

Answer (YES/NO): NO